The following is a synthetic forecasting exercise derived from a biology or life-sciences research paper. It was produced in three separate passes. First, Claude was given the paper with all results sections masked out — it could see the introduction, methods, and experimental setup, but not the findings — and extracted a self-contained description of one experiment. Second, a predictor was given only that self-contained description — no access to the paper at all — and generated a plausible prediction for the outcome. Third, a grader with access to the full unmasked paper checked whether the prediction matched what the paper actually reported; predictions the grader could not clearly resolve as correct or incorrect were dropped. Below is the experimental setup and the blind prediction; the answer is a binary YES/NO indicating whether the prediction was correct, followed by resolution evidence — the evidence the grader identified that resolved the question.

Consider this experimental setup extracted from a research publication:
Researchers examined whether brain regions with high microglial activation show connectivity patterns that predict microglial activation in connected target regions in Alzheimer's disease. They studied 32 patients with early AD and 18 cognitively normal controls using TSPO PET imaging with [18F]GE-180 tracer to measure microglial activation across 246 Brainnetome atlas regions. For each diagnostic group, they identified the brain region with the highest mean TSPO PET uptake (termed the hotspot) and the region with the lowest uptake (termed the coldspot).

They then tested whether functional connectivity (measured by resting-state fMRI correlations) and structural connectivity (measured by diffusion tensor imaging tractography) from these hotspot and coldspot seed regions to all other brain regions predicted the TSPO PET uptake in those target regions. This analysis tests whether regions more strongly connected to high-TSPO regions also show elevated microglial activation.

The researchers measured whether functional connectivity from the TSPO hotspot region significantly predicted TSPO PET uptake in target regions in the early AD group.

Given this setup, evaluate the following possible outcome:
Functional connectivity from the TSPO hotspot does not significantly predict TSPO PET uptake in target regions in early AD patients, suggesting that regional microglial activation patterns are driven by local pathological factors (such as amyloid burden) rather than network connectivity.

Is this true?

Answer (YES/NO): NO